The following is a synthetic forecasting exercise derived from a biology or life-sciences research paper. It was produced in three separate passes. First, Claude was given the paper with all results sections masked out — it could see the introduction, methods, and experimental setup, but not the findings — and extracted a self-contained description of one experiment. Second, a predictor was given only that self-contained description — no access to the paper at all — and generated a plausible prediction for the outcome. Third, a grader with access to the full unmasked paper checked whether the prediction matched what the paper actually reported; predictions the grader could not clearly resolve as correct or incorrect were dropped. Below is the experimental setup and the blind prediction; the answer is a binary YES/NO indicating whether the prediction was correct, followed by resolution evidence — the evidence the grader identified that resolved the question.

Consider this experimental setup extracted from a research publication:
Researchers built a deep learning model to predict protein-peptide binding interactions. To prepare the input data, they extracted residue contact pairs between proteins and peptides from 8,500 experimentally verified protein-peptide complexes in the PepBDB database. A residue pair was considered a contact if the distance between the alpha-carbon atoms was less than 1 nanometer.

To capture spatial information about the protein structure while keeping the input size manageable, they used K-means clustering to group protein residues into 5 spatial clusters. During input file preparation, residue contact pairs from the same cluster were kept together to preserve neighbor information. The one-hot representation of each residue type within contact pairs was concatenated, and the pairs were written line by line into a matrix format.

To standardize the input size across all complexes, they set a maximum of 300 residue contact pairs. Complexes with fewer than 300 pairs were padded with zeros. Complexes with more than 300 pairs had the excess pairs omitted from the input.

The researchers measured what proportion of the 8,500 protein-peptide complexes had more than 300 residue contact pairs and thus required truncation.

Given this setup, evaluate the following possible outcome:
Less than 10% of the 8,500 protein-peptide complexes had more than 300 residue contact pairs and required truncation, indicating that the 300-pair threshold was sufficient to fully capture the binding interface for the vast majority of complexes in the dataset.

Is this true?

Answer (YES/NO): YES